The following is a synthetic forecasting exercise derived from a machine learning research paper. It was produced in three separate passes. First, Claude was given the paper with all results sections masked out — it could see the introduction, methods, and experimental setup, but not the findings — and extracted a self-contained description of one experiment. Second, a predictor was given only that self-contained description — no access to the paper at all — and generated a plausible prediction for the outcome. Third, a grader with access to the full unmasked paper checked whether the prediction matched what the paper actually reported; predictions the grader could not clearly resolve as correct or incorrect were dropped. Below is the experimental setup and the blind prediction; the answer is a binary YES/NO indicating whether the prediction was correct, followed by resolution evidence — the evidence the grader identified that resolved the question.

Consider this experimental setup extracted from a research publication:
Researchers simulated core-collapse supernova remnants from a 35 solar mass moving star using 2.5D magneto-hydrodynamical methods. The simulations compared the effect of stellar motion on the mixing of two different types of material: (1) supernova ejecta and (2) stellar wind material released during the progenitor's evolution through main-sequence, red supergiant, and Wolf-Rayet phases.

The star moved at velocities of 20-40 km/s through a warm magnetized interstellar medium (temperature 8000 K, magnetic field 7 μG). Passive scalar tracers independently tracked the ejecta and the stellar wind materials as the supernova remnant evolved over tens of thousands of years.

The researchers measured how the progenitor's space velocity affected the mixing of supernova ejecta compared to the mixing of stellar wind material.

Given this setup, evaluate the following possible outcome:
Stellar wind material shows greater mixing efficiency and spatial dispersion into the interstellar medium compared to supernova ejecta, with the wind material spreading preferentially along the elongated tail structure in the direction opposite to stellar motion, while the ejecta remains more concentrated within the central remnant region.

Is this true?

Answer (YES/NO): NO